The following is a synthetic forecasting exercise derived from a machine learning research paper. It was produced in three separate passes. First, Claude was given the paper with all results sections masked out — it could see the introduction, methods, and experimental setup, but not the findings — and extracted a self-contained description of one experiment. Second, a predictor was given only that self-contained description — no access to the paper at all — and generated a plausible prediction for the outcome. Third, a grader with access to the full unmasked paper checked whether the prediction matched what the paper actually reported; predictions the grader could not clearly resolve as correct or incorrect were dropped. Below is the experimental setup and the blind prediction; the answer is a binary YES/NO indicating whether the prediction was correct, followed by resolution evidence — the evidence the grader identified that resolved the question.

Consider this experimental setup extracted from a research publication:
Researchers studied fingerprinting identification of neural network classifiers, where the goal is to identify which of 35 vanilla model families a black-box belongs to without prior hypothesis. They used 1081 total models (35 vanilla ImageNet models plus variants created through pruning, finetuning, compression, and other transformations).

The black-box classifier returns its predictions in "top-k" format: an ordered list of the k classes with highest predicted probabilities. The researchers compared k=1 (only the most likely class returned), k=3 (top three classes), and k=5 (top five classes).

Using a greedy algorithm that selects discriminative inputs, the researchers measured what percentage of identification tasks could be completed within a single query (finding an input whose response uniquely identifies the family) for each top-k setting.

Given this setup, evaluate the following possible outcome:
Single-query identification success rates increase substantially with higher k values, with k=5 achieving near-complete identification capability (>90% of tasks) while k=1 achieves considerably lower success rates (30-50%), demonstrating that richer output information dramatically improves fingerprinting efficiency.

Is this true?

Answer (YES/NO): NO